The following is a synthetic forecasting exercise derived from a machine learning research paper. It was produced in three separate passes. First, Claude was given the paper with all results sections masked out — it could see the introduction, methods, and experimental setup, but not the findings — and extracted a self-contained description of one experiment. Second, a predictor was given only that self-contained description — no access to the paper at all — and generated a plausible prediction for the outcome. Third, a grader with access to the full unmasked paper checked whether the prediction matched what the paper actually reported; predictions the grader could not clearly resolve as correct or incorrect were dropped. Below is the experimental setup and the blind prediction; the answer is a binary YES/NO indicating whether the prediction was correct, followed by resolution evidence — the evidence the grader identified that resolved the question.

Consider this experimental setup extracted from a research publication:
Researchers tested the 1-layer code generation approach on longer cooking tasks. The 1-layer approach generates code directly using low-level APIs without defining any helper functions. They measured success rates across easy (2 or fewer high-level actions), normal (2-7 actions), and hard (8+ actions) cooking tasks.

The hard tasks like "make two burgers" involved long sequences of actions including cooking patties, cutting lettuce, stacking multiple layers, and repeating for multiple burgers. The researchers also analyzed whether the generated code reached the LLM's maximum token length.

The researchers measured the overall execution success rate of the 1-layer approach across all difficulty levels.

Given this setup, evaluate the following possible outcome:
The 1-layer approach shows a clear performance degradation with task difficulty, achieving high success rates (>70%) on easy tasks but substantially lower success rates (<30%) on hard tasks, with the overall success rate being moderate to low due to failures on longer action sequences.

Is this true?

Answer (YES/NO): NO